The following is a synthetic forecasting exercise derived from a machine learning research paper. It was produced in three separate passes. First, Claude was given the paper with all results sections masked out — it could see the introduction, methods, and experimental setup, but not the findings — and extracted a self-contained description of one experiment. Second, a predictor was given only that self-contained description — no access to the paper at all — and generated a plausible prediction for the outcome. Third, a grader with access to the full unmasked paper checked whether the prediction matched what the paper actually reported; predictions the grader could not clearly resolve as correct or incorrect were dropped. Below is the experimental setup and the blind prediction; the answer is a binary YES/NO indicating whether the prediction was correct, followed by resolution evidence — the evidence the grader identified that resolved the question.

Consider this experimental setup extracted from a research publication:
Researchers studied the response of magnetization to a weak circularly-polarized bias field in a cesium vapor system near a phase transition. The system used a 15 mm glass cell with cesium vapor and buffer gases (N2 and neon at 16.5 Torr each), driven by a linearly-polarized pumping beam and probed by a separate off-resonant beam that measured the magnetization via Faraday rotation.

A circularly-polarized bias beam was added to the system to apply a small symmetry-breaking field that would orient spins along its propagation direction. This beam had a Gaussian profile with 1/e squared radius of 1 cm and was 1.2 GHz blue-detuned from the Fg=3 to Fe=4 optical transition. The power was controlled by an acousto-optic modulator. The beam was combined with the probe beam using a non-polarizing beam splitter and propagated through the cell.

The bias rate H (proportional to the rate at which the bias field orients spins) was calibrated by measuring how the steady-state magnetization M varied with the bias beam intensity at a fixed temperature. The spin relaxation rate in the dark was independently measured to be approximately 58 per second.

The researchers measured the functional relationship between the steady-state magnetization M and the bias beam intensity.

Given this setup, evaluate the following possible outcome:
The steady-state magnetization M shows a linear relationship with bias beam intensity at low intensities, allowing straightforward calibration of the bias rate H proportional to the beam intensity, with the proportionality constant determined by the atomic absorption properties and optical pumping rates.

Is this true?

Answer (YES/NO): YES